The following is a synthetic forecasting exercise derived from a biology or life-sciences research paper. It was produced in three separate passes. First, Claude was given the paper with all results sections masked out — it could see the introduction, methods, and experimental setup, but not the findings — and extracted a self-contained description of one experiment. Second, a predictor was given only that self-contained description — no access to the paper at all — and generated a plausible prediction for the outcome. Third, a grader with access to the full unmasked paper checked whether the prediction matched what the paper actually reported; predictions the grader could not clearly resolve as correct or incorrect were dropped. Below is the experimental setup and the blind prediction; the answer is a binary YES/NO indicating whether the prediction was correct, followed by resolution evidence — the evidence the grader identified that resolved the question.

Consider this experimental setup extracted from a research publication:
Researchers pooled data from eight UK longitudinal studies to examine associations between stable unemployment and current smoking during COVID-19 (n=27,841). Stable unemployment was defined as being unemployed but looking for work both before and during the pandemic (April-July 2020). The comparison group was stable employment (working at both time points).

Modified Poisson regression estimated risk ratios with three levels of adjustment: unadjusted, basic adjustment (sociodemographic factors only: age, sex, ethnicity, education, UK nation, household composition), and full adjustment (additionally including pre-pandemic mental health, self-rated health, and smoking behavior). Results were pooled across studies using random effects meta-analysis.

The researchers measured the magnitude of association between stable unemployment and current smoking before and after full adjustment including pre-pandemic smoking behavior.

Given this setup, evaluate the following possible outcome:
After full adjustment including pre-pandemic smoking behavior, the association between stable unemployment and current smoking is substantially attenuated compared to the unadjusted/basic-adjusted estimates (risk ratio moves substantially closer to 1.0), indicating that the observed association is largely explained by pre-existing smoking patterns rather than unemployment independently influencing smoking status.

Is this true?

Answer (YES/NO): YES